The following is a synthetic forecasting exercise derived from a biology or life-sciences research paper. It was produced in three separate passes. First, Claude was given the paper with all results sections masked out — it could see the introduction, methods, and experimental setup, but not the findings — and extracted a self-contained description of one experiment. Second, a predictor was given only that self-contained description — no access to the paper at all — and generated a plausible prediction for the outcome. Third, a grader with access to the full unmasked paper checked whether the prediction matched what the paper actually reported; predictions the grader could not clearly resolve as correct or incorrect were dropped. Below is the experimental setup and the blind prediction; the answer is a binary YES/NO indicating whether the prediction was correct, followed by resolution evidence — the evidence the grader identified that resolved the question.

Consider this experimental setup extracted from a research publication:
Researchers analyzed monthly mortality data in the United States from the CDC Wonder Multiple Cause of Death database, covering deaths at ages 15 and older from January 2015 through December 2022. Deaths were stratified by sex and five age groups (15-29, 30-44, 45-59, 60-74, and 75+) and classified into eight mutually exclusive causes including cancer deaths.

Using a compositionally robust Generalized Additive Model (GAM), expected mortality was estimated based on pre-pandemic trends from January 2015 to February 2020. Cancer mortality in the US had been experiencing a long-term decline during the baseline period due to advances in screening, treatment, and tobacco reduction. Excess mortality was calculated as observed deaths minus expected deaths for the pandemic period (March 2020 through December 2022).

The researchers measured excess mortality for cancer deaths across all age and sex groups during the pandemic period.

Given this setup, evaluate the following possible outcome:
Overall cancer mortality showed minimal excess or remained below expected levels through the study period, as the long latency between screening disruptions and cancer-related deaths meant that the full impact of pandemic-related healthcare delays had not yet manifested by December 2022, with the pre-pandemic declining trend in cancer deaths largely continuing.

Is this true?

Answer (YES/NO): YES